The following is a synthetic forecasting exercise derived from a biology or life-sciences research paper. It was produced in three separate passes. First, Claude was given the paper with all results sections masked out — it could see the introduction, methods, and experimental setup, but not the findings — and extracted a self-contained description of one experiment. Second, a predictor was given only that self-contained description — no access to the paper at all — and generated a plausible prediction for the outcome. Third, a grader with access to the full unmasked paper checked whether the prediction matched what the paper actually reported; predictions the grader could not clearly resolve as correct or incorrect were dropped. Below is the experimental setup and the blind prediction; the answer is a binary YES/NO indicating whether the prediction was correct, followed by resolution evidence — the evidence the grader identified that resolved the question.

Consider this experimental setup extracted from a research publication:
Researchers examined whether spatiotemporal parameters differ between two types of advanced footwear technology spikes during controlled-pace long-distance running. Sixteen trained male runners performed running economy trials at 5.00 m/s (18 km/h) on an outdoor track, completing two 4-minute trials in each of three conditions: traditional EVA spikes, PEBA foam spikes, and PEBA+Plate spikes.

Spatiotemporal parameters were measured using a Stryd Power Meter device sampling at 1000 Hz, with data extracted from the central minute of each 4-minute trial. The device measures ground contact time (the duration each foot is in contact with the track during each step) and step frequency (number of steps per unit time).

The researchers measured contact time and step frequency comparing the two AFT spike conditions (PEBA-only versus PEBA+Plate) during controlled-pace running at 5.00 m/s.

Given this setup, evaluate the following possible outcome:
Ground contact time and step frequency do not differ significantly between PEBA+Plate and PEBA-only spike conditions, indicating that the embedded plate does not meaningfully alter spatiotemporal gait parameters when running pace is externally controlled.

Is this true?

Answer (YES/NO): YES